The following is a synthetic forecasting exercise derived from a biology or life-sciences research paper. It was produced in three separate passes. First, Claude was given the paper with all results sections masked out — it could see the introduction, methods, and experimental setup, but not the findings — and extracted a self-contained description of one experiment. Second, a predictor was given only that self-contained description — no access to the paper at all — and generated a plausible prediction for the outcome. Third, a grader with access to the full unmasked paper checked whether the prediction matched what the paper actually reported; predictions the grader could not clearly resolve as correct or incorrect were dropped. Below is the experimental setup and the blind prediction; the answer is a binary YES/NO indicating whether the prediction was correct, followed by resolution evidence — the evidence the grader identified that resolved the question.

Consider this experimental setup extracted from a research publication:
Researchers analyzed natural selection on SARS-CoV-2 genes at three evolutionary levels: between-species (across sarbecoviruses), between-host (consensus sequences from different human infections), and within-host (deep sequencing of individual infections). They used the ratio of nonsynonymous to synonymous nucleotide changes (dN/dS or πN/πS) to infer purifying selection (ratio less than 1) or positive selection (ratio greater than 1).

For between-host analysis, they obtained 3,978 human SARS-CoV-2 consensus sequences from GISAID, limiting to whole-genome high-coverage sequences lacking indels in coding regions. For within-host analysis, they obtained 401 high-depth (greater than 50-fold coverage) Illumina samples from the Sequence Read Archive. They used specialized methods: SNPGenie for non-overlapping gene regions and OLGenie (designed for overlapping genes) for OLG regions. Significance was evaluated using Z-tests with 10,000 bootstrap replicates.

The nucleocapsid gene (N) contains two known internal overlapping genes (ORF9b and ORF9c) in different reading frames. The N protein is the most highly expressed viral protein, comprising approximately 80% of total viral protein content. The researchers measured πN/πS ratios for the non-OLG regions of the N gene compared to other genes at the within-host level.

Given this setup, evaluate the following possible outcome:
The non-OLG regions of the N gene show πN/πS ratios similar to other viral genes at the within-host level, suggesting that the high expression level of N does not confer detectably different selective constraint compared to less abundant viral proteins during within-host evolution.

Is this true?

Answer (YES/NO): NO